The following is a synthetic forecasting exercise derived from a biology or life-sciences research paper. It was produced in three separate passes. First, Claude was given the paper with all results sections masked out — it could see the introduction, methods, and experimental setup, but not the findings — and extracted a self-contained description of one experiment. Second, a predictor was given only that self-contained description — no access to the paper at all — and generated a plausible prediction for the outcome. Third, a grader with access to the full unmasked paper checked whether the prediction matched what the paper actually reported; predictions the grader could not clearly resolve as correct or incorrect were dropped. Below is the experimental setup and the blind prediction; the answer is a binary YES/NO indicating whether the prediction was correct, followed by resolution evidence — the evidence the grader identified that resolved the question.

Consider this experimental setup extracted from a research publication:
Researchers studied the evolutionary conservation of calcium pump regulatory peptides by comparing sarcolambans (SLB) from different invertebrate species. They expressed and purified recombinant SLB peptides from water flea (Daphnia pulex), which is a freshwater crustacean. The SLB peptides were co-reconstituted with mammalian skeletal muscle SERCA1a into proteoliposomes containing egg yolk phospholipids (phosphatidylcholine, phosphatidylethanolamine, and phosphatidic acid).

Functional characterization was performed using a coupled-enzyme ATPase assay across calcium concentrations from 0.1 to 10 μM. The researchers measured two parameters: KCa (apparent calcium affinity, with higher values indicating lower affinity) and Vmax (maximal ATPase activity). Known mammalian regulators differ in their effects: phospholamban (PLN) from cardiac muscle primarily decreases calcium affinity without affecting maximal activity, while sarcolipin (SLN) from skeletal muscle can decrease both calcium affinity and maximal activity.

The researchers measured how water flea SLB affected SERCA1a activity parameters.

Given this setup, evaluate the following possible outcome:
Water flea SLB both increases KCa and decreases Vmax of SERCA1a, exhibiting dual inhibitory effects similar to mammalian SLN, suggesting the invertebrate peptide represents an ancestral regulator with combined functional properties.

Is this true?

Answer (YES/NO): NO